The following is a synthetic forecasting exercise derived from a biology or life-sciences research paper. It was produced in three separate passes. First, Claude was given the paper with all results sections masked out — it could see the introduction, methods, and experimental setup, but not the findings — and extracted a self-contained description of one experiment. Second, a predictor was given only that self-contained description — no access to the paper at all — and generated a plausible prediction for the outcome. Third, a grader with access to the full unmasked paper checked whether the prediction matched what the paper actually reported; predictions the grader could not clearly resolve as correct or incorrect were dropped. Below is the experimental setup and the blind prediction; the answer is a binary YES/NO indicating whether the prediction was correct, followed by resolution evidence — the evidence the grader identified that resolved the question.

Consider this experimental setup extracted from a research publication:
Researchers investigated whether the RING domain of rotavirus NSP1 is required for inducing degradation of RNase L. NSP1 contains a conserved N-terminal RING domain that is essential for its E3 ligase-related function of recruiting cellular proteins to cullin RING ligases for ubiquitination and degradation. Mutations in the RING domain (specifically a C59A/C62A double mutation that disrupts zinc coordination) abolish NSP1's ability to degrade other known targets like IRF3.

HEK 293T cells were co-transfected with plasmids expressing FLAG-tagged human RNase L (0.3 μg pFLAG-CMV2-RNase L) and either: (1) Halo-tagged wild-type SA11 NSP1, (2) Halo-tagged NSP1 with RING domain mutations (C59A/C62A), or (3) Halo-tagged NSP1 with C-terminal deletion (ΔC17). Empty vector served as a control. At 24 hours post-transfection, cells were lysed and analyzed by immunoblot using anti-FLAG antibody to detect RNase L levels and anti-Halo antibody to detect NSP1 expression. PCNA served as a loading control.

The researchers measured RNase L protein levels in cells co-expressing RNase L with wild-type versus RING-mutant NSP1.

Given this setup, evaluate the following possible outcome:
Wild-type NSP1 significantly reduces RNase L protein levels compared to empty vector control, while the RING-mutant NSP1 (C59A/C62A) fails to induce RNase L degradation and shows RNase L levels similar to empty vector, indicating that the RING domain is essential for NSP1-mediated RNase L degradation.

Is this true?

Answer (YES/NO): YES